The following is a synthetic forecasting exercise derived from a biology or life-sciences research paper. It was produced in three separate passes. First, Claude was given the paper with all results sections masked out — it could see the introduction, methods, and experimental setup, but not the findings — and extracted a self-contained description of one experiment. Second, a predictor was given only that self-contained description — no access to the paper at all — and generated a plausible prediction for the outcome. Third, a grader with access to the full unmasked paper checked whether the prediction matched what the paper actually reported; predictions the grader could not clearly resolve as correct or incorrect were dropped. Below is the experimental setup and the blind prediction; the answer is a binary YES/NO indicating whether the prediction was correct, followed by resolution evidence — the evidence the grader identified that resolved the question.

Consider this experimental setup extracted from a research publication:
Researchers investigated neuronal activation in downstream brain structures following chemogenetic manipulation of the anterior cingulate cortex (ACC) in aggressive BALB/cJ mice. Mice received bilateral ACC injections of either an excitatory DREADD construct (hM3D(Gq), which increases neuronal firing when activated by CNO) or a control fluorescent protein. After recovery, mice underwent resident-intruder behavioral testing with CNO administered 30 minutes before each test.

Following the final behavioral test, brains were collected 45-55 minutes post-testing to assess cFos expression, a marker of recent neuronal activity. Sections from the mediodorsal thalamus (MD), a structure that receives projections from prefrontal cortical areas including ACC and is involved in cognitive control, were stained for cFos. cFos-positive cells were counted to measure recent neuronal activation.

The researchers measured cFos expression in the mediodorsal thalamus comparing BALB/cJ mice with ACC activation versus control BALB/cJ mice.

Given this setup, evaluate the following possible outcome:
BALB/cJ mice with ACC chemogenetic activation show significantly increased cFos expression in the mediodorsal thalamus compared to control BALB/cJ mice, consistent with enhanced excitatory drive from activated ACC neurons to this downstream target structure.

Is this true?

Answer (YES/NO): YES